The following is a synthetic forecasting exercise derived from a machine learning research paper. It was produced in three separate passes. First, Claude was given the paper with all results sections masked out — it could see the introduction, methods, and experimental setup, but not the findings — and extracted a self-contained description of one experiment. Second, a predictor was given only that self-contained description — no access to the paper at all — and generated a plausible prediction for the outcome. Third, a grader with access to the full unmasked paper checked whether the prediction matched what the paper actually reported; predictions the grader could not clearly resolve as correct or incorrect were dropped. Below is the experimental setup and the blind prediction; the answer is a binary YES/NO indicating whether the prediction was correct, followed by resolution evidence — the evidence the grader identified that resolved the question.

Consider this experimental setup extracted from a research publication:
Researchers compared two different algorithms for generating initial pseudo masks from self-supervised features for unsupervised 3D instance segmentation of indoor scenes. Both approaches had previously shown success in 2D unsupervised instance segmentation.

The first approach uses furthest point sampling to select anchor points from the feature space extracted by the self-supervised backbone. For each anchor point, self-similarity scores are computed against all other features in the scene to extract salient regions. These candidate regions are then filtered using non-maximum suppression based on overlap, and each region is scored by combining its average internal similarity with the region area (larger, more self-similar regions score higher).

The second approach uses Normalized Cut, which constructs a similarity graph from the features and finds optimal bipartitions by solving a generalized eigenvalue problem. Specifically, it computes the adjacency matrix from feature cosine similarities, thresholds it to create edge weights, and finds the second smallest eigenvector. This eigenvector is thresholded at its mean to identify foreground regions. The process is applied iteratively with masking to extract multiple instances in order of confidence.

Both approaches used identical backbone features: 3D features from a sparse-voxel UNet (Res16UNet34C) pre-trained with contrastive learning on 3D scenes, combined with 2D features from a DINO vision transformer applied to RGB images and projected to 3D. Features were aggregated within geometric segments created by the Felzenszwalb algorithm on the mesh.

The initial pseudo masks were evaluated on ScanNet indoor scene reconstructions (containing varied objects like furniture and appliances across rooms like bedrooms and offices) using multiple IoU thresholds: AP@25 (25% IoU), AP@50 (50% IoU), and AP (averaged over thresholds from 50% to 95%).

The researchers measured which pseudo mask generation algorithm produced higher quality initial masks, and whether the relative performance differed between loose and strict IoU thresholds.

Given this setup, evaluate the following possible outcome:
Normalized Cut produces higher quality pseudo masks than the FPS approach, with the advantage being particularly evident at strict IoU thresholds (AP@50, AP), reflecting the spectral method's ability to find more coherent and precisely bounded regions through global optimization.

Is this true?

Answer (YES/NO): YES